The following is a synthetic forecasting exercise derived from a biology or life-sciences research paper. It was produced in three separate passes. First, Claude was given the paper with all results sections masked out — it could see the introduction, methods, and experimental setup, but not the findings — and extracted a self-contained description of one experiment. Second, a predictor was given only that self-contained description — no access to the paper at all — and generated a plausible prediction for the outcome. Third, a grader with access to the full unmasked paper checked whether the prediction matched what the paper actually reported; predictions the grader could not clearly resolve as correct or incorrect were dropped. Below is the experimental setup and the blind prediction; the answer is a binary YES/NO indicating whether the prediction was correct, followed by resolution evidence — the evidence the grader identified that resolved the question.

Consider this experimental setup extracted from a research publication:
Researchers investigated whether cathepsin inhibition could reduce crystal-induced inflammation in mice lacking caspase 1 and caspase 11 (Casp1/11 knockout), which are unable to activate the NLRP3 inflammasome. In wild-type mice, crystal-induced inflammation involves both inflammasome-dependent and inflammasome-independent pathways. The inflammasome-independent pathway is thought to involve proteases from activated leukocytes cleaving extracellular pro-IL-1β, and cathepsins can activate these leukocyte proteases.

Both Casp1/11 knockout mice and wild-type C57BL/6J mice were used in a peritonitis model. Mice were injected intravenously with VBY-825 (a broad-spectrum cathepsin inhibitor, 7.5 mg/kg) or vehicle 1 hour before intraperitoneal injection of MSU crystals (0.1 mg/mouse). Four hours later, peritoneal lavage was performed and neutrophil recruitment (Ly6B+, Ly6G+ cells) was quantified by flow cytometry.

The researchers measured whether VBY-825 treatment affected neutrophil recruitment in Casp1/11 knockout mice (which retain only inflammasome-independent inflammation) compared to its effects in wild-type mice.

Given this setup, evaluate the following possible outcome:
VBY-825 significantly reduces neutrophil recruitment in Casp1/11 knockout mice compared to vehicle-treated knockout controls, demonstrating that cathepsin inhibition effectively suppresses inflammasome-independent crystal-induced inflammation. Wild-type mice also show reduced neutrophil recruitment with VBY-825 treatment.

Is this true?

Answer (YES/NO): YES